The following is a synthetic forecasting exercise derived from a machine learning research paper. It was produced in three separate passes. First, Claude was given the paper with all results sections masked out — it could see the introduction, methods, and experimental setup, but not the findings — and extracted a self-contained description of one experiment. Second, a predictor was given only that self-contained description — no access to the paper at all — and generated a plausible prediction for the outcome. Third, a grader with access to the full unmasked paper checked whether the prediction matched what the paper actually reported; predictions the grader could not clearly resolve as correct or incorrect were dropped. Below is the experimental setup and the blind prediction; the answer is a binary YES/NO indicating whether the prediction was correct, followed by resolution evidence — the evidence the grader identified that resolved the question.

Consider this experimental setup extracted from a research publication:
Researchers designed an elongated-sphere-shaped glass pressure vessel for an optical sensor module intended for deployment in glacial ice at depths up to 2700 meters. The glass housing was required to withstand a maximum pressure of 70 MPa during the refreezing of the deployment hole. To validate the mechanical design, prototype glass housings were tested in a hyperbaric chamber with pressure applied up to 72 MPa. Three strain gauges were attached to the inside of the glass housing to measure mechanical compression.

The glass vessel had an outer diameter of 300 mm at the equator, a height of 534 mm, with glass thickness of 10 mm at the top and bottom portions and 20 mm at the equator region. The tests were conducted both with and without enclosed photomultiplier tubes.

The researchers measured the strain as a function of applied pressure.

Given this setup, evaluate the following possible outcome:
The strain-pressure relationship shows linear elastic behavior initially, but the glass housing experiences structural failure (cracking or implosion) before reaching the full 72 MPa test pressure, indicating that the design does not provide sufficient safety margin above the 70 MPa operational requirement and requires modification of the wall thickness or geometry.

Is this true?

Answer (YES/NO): NO